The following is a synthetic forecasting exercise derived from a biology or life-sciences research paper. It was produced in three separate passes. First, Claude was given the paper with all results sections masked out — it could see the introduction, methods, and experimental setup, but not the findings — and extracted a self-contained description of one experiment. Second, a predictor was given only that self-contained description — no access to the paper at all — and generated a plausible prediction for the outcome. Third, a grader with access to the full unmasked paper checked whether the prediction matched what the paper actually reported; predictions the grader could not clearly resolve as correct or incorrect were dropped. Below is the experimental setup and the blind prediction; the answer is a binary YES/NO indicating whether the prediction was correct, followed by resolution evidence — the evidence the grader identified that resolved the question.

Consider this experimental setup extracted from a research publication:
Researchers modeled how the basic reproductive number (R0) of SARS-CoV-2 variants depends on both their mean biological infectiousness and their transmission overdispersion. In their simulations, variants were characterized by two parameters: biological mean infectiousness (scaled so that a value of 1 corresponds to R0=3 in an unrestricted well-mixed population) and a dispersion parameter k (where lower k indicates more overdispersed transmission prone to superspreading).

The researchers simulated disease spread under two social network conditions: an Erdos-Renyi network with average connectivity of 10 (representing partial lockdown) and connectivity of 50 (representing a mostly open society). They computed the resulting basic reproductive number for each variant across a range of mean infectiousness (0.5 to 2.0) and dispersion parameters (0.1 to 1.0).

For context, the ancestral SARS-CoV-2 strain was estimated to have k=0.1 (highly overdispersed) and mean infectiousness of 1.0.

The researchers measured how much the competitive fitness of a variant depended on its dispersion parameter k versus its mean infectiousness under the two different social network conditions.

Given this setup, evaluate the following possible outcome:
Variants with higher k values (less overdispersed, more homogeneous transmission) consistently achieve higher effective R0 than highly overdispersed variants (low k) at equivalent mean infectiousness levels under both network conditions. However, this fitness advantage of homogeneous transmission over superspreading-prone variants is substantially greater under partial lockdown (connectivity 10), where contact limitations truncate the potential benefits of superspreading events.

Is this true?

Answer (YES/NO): YES